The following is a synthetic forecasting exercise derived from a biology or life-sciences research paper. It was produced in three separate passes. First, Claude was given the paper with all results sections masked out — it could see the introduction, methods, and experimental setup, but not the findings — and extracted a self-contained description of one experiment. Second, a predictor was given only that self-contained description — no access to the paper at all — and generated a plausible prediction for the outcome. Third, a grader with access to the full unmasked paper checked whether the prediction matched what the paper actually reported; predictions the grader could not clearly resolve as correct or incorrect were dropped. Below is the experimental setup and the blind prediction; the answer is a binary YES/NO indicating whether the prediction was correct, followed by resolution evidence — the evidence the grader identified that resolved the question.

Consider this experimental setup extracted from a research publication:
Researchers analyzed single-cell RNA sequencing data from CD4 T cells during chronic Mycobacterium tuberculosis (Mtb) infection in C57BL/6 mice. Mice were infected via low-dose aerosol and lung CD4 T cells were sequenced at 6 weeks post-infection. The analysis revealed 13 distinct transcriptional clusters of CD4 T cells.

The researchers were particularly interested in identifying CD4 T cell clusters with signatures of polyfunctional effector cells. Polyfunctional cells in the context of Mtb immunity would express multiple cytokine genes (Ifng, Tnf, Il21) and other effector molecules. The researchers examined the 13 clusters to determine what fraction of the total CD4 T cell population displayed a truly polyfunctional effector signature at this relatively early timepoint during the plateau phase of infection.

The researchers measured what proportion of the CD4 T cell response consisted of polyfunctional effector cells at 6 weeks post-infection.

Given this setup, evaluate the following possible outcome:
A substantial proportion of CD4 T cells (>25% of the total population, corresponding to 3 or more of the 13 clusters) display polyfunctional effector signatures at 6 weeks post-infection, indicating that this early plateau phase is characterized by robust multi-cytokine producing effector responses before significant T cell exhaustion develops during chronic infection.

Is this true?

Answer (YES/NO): NO